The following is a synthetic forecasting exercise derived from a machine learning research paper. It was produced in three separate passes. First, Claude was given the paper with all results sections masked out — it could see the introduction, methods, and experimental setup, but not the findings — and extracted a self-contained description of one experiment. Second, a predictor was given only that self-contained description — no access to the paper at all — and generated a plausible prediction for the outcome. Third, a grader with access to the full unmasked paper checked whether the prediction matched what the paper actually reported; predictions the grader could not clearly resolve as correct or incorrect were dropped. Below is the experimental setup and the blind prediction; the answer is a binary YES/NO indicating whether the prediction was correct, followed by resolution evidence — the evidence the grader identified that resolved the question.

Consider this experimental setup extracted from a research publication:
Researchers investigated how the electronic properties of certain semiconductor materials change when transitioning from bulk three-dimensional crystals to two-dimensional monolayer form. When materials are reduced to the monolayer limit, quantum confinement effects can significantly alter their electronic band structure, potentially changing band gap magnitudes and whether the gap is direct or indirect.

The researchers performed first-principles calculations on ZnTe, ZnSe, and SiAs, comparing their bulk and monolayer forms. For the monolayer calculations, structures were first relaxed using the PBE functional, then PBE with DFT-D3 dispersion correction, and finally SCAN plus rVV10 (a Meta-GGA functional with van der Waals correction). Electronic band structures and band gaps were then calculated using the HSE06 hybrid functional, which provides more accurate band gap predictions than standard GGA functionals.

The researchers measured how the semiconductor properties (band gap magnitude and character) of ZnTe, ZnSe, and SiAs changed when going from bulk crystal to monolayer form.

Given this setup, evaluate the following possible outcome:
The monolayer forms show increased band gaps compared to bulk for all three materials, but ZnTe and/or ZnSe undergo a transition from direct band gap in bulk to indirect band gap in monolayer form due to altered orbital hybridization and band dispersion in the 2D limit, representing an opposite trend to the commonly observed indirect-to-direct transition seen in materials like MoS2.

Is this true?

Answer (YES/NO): NO